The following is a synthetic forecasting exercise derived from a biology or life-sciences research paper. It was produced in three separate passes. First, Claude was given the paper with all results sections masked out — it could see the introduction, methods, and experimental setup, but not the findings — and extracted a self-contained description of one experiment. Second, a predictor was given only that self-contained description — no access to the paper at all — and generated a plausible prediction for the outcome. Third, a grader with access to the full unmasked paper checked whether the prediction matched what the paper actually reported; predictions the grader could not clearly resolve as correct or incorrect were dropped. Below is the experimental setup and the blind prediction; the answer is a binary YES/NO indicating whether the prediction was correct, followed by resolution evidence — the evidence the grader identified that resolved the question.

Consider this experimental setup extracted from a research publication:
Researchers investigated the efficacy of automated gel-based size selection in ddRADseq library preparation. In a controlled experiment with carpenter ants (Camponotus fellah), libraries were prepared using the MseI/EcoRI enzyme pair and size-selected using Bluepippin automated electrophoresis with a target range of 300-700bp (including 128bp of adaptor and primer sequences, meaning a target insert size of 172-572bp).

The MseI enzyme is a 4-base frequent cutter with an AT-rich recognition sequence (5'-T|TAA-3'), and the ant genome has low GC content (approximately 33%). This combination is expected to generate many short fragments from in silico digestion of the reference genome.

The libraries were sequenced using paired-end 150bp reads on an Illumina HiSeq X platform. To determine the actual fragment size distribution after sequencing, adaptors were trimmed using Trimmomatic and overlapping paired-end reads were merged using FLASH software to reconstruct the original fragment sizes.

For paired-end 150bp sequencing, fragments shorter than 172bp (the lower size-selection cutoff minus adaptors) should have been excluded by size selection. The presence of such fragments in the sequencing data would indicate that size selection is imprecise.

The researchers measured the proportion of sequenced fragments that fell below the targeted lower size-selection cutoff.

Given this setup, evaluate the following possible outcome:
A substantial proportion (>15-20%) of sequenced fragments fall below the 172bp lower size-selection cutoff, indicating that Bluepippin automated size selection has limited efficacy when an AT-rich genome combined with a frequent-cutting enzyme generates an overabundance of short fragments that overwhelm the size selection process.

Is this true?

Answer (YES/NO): YES